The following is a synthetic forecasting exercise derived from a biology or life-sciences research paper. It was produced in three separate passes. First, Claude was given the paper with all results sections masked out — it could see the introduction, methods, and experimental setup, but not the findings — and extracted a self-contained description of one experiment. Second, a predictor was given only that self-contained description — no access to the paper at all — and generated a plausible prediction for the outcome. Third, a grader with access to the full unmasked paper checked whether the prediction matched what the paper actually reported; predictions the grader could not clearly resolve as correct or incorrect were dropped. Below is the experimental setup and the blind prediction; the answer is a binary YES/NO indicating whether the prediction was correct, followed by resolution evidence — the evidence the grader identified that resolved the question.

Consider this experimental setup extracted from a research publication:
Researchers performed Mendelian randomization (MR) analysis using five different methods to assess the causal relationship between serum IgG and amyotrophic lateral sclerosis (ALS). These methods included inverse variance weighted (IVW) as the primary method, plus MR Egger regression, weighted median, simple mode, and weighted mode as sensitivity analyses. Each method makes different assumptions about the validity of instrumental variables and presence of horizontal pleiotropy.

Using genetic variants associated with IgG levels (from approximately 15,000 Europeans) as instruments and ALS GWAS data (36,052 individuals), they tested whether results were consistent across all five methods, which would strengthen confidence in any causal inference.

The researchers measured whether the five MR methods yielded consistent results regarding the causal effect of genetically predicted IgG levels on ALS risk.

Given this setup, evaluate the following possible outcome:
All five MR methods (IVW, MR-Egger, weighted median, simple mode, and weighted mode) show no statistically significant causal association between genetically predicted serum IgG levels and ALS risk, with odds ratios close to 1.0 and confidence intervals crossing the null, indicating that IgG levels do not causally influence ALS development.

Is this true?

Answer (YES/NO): NO